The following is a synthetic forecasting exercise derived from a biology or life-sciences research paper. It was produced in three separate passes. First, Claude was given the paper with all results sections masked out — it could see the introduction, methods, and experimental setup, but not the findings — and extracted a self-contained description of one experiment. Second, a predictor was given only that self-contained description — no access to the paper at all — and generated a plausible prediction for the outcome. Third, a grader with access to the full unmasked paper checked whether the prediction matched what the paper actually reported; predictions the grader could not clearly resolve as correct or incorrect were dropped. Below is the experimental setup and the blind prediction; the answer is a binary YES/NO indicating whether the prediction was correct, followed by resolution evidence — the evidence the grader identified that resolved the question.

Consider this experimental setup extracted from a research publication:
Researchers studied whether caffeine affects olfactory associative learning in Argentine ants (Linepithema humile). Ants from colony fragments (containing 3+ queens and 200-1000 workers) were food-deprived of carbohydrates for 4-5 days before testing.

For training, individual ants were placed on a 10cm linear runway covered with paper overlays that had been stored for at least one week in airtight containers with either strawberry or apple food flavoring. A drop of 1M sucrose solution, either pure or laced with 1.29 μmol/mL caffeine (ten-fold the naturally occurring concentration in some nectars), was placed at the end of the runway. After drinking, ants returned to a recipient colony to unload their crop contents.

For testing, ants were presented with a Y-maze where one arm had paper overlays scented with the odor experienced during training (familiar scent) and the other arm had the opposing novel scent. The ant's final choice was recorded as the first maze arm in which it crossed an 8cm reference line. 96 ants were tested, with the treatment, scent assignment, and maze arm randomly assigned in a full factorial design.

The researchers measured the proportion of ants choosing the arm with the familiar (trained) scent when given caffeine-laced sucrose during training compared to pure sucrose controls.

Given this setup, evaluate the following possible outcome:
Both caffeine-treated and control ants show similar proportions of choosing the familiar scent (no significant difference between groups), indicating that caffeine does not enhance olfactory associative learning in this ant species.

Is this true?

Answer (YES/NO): YES